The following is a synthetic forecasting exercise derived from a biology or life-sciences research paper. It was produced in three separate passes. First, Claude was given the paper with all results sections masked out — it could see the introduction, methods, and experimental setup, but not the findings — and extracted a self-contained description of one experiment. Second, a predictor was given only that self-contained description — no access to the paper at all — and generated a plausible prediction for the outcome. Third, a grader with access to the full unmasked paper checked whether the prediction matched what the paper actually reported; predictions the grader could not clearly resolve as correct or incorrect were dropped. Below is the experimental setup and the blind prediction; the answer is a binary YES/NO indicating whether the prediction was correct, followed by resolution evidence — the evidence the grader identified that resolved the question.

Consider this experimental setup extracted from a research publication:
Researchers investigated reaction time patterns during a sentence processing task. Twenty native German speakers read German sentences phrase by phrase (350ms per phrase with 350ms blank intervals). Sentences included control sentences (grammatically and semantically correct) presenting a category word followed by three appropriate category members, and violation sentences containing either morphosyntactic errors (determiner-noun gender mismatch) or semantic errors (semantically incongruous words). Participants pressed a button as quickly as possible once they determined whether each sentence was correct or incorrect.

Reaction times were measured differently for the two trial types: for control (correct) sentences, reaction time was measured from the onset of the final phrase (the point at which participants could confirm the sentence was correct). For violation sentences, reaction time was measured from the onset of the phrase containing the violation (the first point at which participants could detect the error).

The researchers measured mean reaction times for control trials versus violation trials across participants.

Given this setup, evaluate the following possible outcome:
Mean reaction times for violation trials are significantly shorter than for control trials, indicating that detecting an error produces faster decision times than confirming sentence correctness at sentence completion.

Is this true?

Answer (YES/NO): NO